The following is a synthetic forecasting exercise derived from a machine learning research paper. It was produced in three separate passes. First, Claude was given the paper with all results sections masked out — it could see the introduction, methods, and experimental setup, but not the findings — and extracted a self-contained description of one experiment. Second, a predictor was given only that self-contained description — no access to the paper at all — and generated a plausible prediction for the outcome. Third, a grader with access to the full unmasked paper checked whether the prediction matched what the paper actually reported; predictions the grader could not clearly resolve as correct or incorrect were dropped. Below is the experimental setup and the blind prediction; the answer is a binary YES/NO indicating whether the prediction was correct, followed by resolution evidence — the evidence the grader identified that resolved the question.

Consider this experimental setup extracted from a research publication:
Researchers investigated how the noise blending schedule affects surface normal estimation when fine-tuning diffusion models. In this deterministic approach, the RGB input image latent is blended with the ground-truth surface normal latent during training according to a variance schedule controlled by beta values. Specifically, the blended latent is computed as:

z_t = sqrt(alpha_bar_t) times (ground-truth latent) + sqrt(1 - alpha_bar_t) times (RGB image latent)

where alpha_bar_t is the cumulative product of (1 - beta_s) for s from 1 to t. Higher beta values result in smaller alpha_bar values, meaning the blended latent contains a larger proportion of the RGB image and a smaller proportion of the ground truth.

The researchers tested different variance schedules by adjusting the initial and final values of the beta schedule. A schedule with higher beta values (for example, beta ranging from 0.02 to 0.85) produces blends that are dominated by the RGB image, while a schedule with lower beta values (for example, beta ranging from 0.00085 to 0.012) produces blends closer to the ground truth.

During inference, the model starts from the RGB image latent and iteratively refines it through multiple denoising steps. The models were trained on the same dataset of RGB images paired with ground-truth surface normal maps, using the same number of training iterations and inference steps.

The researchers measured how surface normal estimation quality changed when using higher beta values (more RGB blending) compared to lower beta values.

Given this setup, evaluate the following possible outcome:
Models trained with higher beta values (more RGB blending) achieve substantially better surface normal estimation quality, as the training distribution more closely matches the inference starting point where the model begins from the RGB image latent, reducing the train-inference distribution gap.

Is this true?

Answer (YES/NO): YES